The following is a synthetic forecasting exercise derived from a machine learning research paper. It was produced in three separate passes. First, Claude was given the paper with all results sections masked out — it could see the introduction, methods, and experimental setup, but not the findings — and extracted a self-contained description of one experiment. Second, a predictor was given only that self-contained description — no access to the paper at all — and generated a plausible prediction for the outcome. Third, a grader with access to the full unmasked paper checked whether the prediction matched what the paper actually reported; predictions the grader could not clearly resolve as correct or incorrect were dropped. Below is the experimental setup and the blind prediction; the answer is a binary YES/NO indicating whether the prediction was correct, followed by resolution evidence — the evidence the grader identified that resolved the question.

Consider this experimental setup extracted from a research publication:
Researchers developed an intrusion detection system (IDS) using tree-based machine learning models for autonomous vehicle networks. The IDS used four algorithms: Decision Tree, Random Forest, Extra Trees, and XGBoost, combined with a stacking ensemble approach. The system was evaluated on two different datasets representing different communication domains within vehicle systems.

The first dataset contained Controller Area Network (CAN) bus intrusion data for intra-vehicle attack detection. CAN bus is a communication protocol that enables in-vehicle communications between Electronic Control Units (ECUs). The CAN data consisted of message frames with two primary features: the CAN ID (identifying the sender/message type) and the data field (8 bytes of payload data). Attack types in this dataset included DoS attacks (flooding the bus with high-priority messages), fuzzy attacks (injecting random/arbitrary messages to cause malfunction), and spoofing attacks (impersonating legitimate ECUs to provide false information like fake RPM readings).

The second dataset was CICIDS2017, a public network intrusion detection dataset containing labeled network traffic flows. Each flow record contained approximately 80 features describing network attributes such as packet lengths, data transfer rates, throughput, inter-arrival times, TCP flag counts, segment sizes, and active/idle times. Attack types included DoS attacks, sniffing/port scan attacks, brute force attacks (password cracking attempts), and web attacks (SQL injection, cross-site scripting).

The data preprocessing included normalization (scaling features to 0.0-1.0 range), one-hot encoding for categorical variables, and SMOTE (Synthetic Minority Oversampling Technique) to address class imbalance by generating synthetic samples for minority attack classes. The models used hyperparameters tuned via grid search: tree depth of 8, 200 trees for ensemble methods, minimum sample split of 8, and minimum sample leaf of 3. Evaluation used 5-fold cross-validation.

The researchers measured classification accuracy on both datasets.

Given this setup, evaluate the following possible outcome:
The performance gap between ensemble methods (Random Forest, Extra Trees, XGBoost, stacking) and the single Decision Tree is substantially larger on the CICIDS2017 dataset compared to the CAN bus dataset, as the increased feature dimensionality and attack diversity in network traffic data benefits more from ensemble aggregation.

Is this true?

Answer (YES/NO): NO